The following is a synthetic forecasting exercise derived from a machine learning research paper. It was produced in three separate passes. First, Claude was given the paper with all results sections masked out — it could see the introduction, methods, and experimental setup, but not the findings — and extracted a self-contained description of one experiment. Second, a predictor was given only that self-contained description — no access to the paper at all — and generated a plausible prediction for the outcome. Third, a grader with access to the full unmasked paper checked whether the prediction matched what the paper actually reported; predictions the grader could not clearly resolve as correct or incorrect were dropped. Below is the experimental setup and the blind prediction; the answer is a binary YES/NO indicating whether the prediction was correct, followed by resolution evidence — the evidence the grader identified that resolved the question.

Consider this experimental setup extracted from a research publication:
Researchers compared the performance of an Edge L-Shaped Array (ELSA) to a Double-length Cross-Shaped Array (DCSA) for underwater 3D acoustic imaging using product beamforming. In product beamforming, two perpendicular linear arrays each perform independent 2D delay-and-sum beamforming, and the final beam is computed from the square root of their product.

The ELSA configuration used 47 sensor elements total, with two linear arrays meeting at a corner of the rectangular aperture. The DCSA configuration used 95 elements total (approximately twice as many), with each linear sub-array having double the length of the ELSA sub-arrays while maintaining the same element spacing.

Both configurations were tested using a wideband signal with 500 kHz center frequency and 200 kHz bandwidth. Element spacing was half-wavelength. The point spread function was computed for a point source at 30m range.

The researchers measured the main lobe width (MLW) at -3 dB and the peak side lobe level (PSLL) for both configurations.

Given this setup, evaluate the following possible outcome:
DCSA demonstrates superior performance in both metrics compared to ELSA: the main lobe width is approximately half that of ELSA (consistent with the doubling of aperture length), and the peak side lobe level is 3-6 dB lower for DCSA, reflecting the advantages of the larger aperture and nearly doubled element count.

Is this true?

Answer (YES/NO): NO